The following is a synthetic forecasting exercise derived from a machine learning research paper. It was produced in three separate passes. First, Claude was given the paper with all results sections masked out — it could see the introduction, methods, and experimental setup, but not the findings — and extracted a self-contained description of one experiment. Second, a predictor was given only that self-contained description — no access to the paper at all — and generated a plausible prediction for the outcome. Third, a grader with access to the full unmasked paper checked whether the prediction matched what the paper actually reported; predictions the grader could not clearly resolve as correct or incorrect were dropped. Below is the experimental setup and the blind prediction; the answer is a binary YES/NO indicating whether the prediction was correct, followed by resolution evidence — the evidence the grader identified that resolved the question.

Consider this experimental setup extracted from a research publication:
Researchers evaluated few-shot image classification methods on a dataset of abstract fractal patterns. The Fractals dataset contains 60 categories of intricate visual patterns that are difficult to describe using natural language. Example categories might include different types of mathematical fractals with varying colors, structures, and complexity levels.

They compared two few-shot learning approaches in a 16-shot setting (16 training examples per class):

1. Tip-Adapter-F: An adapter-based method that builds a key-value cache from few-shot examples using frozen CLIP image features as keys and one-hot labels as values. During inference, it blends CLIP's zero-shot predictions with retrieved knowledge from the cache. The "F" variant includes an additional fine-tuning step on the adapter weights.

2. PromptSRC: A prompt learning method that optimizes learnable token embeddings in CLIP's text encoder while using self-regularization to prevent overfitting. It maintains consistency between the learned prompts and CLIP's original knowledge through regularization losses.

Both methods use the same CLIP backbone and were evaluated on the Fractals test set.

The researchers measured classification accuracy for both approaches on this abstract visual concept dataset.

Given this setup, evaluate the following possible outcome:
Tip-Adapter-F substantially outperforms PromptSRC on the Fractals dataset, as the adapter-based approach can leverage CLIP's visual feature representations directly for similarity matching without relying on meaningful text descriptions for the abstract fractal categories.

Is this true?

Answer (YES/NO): NO